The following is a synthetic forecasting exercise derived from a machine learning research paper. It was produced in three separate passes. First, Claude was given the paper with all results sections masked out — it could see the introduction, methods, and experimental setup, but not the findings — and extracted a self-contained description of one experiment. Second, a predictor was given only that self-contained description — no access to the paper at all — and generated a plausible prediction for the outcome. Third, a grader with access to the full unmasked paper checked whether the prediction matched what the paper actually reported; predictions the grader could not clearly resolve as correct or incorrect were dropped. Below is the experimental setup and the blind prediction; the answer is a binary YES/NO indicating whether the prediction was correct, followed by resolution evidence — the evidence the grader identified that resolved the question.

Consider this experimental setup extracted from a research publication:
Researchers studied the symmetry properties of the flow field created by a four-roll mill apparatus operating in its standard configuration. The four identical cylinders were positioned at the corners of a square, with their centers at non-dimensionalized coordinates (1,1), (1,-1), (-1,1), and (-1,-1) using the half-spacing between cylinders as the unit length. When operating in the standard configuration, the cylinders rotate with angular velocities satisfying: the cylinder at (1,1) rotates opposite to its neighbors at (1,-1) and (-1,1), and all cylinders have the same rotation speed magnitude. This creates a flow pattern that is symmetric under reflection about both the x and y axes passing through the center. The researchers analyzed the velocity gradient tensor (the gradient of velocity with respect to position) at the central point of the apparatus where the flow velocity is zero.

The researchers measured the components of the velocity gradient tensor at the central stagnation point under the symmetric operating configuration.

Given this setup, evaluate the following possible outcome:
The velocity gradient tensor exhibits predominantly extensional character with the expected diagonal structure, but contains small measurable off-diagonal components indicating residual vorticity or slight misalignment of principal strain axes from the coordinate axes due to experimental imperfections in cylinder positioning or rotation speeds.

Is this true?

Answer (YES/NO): NO